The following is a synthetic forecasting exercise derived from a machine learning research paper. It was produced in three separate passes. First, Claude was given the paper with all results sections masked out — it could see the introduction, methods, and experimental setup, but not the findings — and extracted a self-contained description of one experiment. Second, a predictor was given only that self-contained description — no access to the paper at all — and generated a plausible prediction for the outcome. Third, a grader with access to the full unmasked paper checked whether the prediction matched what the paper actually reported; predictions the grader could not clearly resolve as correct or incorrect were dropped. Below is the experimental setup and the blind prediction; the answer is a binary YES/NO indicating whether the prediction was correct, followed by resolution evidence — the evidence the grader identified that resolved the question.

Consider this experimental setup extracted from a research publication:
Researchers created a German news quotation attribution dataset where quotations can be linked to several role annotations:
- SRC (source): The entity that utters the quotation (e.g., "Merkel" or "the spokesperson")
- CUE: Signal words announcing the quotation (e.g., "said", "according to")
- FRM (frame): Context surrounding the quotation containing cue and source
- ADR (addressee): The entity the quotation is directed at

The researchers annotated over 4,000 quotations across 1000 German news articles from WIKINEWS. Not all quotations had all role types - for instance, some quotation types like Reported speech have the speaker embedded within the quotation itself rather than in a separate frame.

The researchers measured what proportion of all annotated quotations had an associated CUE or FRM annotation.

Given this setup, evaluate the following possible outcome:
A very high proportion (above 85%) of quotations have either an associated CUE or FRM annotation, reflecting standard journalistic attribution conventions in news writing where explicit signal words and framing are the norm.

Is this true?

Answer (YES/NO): NO